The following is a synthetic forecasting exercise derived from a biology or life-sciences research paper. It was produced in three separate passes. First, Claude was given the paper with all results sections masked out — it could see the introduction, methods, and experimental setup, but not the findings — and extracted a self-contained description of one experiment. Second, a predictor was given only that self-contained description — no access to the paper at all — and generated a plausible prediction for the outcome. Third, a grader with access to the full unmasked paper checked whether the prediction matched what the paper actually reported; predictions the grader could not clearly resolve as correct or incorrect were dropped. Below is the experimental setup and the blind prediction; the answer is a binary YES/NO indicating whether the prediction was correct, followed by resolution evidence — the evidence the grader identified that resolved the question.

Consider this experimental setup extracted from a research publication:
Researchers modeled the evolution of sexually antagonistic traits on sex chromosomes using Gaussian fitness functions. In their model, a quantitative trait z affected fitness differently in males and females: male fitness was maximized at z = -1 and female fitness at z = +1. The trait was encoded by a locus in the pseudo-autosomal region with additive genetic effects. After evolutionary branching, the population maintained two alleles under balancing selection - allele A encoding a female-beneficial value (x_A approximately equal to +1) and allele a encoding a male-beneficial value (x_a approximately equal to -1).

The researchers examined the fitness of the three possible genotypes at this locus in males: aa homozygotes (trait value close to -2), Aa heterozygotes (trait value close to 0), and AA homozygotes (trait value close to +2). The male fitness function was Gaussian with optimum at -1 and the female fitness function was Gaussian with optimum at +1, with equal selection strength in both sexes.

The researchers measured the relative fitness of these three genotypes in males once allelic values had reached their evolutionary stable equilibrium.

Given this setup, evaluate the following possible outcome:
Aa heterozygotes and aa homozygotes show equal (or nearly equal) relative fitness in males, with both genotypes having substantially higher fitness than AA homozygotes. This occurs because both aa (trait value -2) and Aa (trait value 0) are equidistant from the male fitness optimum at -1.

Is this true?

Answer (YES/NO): NO